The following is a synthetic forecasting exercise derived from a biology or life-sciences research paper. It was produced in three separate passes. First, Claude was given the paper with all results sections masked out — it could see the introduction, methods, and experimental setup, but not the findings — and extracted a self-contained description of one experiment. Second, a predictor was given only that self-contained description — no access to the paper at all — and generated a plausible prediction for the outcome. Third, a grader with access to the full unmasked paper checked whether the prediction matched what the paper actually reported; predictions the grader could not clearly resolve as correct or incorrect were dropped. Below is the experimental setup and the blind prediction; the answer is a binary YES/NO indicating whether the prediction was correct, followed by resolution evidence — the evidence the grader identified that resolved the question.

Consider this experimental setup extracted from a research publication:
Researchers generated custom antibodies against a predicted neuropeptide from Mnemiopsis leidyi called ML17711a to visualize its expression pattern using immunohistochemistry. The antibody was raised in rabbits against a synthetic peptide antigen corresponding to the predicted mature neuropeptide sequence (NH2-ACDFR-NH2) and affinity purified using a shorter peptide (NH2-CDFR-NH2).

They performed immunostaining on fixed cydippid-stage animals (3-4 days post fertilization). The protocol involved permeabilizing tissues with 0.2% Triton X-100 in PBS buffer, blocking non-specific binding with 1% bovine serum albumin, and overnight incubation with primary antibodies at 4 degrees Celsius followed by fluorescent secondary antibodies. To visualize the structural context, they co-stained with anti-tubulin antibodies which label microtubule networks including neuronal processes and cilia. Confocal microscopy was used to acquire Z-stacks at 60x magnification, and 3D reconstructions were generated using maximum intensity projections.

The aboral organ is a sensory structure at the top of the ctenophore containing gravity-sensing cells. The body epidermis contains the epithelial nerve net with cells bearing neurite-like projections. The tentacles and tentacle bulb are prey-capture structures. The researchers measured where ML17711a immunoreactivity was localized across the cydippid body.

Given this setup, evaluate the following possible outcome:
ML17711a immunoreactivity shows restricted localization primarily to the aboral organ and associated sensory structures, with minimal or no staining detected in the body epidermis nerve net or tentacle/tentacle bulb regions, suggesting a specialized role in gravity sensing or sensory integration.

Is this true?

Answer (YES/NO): NO